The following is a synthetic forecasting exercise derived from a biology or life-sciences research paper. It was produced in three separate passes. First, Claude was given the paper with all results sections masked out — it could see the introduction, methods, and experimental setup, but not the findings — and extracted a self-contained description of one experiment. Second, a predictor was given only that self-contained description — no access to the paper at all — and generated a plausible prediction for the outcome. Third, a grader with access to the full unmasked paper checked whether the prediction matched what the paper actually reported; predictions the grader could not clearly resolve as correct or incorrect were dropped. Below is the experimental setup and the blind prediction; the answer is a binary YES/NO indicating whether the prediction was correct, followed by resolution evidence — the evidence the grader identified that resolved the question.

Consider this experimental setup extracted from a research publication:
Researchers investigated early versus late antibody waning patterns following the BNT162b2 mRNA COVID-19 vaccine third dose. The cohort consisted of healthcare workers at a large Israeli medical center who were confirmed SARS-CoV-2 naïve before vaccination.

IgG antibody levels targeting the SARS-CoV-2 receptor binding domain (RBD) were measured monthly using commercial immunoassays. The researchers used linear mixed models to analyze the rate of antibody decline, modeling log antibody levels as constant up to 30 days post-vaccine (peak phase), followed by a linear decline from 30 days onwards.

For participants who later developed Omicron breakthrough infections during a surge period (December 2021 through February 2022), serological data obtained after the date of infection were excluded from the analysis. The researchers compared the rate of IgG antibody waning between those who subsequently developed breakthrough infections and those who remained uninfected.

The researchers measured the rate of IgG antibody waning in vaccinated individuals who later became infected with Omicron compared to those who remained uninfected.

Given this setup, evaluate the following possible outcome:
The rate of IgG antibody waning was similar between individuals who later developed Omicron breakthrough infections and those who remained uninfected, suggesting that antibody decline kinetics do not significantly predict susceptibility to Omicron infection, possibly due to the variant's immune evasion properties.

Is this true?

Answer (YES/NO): NO